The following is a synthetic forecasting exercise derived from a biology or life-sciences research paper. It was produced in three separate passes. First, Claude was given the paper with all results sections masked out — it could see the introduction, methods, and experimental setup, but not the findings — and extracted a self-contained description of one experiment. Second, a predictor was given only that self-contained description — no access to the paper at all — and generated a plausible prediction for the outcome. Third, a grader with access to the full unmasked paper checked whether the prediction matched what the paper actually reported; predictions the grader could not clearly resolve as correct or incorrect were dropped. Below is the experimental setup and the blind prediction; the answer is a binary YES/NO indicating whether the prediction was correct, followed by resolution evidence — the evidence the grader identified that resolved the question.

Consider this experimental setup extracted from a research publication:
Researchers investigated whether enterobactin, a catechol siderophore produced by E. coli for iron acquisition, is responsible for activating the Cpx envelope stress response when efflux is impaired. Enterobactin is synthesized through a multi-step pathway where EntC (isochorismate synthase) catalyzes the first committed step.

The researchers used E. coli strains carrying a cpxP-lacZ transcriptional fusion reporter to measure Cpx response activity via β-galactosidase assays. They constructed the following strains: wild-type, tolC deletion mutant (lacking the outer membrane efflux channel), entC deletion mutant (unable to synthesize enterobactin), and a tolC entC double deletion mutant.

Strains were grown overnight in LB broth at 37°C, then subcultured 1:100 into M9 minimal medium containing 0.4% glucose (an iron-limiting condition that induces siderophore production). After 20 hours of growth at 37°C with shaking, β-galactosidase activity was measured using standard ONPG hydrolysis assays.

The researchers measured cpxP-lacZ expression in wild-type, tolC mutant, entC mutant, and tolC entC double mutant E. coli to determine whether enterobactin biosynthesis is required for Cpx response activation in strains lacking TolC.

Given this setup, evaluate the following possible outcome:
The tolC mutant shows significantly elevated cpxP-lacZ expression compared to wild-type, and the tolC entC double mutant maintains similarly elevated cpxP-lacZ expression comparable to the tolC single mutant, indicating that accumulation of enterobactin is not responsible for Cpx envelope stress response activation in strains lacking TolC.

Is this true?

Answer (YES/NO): NO